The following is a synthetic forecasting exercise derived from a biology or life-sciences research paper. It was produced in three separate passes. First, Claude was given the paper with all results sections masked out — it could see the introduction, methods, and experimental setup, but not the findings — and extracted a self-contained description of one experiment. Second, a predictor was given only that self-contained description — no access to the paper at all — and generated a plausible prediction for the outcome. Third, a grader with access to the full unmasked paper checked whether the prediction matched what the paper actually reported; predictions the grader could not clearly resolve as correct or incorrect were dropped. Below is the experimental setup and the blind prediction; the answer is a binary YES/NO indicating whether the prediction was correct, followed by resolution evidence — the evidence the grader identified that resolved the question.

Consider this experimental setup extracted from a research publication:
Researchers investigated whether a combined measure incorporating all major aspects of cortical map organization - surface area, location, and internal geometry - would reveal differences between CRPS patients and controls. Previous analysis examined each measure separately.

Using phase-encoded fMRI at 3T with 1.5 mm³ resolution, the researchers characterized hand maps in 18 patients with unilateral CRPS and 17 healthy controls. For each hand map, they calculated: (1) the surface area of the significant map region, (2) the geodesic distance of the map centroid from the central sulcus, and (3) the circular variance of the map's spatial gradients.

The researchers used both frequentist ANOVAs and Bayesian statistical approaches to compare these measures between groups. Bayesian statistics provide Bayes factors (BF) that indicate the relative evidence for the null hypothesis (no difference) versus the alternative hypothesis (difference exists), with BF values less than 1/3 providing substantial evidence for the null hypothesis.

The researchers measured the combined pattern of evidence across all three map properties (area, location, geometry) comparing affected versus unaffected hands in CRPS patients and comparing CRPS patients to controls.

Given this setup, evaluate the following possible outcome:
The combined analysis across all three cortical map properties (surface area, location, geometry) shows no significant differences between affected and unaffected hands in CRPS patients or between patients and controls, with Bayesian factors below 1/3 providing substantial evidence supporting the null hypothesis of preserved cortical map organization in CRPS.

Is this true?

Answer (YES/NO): NO